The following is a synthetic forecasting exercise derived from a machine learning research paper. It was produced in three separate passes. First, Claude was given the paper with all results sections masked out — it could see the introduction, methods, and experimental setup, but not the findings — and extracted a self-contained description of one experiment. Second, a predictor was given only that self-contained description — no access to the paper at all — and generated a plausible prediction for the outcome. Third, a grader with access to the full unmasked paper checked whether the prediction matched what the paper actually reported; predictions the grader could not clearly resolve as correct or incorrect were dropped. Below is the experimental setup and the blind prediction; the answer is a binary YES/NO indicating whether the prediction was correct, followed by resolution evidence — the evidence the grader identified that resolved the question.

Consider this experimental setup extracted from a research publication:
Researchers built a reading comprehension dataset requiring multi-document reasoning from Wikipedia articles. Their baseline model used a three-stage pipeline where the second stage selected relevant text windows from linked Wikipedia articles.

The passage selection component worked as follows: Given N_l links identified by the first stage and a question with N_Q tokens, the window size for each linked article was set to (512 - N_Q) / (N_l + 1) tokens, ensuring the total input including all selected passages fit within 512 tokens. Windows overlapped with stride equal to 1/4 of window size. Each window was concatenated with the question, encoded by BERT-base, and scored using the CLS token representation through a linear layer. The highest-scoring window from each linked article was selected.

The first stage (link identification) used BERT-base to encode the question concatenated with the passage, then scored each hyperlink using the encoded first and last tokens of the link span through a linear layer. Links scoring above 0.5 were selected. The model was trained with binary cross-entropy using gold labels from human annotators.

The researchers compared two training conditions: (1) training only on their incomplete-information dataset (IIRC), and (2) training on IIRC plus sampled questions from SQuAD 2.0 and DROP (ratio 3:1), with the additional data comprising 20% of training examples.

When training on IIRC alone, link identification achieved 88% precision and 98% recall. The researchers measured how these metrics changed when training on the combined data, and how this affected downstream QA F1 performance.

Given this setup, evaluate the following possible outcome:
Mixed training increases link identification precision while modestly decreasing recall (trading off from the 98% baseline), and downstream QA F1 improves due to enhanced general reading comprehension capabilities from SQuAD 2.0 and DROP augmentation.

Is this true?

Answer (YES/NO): NO